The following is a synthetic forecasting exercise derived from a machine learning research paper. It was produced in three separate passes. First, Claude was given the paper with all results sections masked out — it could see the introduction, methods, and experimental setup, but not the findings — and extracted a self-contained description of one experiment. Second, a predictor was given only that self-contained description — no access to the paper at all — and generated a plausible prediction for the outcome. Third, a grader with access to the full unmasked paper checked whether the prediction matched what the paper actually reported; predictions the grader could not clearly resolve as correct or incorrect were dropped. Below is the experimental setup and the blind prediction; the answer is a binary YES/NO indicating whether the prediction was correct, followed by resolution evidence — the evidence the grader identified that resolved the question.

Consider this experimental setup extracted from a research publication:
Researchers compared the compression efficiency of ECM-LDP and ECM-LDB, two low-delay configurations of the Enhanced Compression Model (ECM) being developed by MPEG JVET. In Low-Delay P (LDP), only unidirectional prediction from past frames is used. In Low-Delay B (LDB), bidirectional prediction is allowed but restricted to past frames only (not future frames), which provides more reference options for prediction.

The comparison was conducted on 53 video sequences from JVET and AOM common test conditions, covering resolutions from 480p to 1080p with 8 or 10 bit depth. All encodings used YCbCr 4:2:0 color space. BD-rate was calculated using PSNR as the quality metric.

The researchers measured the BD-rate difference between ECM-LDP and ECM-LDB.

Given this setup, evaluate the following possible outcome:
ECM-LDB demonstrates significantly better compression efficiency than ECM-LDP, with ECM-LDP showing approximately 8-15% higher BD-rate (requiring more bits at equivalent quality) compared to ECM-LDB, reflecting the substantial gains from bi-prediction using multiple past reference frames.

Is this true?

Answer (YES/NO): NO